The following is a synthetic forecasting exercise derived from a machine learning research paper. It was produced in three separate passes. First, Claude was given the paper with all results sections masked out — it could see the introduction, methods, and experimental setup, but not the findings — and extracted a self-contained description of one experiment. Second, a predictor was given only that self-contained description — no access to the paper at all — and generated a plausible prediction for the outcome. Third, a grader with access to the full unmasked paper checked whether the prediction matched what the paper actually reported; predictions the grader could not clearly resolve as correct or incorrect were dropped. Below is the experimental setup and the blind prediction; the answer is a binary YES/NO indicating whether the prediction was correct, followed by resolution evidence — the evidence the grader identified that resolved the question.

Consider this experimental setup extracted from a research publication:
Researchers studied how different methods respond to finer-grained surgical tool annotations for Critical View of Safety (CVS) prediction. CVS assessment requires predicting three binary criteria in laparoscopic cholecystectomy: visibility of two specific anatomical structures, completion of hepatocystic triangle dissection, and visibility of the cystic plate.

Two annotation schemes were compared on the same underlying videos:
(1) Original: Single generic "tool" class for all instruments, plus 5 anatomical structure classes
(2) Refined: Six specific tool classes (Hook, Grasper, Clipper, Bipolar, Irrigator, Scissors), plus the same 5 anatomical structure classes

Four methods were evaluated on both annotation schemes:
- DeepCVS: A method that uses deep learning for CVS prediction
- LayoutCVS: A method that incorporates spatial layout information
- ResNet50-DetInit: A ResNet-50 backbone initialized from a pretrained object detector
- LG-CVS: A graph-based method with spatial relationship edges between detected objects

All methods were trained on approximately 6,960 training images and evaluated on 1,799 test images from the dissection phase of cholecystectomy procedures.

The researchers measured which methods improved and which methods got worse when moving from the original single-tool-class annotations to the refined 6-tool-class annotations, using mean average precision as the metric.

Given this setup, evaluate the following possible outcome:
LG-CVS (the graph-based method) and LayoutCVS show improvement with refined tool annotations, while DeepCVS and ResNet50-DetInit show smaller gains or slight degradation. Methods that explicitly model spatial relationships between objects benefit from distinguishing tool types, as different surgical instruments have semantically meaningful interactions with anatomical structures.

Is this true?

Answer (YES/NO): YES